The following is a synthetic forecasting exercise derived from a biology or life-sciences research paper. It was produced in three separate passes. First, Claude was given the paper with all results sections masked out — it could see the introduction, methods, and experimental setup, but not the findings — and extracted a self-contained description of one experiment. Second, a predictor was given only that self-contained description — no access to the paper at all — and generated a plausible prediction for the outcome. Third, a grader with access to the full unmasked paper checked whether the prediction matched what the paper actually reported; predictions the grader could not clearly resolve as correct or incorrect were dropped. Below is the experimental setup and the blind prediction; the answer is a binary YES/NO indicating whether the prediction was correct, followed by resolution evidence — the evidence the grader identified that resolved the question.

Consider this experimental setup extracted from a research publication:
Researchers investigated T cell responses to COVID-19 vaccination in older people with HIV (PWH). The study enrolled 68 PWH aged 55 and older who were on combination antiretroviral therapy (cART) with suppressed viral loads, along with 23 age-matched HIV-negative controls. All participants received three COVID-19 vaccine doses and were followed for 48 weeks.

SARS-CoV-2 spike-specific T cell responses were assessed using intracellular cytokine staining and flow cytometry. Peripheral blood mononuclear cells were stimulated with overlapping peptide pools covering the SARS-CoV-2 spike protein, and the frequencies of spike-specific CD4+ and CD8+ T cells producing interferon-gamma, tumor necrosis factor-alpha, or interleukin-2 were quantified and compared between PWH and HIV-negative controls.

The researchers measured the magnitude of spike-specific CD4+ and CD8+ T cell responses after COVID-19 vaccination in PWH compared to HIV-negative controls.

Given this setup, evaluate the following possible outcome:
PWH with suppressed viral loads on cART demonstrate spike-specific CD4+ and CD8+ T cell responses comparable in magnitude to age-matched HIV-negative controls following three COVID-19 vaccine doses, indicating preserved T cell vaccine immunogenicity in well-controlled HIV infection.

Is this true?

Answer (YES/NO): NO